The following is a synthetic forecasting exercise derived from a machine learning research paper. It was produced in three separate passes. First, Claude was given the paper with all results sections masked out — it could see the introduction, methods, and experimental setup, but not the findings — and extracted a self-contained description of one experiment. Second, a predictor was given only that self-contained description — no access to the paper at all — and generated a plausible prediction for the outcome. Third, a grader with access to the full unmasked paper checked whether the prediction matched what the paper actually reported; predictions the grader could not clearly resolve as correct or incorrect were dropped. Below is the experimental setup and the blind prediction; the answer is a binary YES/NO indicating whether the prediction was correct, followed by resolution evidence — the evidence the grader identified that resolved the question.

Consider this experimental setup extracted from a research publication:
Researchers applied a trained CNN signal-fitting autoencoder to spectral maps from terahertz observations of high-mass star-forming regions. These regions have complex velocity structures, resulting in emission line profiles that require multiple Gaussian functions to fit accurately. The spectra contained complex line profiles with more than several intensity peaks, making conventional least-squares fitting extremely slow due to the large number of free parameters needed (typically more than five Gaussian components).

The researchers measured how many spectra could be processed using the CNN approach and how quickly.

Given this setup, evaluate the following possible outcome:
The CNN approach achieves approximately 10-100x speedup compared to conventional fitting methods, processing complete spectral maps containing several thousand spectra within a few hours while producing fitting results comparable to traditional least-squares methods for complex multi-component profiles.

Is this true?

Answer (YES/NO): NO